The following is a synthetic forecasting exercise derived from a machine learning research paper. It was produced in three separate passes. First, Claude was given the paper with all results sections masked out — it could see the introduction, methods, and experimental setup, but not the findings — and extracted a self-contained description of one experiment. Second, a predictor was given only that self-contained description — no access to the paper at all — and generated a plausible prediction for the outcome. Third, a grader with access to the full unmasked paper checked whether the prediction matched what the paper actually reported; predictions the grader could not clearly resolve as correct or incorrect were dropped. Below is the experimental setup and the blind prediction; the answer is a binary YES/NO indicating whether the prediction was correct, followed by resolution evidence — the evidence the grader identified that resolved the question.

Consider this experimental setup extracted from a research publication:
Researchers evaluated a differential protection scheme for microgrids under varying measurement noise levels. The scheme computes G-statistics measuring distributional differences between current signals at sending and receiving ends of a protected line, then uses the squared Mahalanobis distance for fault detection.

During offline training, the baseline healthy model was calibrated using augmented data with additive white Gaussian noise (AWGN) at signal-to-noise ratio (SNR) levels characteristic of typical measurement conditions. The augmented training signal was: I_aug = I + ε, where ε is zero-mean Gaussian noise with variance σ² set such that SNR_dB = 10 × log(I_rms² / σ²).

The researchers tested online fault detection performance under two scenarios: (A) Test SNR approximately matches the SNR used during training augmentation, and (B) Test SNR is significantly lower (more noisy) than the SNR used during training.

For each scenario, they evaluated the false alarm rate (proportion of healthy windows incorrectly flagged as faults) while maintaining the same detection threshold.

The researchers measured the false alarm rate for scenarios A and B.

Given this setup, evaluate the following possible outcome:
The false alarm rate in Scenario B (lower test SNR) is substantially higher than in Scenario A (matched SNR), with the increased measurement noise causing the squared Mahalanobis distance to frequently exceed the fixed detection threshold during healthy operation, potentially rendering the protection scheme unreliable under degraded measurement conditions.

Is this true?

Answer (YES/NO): NO